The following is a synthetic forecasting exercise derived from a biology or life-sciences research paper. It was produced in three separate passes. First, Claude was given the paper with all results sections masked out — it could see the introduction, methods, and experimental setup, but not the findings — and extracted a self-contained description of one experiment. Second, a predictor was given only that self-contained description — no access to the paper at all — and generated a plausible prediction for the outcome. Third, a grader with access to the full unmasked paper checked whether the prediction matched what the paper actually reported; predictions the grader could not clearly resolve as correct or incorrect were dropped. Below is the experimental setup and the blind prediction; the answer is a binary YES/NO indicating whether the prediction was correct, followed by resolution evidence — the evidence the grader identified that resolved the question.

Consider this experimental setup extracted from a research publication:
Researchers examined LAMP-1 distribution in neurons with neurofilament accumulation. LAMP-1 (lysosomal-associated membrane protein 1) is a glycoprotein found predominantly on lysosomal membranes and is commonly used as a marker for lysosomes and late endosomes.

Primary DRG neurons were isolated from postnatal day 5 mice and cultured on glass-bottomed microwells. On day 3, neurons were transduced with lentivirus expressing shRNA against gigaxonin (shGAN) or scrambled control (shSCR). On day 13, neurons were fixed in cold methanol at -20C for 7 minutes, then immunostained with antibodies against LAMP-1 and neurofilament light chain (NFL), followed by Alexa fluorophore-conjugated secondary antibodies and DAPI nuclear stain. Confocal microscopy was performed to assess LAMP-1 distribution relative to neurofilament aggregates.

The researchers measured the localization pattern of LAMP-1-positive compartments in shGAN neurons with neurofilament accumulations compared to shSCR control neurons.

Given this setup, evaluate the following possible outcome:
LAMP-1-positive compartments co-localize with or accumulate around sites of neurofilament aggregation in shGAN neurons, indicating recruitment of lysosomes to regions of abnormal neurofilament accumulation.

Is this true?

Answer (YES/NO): NO